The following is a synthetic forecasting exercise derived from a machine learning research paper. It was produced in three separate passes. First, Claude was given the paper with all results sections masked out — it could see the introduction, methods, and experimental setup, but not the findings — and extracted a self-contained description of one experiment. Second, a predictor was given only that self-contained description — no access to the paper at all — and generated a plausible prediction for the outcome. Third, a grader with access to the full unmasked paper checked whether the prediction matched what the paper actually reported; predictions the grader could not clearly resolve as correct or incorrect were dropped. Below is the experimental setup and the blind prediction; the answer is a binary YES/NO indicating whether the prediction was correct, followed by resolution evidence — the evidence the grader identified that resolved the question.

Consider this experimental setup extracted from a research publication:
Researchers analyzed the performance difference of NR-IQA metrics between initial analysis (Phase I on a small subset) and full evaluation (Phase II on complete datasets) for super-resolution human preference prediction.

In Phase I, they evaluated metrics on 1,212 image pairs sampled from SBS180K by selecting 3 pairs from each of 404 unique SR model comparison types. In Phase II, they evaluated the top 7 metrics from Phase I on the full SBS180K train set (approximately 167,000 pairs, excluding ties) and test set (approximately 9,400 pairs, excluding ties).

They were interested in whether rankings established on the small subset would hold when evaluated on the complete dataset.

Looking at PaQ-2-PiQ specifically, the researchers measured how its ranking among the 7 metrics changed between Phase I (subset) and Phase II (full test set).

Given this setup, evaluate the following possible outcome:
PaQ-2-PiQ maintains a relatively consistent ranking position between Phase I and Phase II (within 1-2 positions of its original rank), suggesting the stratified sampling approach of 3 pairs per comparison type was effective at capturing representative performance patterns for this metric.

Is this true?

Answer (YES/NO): NO